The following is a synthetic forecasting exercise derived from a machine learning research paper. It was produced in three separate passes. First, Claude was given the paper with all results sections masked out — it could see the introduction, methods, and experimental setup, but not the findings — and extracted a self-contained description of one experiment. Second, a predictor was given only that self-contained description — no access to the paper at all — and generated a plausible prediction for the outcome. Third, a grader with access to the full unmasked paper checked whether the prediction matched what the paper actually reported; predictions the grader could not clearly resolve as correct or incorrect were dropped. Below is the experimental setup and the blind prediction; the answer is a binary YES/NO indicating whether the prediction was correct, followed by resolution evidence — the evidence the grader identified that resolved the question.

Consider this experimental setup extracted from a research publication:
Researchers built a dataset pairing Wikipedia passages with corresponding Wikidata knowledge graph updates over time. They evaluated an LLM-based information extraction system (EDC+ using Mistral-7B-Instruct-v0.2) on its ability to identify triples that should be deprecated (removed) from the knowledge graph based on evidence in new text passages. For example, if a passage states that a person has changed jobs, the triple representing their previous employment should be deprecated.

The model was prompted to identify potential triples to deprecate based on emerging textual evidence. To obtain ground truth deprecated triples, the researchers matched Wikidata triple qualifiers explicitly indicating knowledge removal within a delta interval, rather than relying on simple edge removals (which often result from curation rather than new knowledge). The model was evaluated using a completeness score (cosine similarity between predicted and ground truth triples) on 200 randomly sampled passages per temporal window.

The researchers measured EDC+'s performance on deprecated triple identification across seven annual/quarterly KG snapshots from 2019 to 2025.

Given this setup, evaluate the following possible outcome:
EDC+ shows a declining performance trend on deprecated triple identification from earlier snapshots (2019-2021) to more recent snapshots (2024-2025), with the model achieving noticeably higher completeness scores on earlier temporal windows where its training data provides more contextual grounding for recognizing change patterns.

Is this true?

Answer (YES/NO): NO